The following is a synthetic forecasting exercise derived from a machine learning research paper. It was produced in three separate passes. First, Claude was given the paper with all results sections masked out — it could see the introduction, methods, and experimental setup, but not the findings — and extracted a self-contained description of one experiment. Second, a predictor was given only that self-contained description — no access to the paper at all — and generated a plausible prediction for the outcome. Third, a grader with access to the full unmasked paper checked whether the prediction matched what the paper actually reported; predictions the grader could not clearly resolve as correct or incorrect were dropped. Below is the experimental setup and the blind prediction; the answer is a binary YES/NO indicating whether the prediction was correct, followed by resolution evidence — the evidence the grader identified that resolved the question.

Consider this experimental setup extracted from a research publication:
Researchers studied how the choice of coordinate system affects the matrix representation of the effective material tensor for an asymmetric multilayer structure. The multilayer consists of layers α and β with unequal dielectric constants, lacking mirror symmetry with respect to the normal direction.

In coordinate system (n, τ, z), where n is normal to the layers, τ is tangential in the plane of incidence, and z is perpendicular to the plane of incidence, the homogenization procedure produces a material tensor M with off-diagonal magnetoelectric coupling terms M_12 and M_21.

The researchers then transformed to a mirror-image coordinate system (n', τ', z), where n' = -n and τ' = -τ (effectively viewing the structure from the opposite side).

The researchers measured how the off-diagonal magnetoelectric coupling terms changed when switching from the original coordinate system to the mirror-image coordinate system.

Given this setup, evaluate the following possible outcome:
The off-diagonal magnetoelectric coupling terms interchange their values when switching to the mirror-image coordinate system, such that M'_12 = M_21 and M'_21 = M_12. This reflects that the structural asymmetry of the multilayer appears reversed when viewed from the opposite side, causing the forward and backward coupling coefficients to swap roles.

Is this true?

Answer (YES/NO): NO